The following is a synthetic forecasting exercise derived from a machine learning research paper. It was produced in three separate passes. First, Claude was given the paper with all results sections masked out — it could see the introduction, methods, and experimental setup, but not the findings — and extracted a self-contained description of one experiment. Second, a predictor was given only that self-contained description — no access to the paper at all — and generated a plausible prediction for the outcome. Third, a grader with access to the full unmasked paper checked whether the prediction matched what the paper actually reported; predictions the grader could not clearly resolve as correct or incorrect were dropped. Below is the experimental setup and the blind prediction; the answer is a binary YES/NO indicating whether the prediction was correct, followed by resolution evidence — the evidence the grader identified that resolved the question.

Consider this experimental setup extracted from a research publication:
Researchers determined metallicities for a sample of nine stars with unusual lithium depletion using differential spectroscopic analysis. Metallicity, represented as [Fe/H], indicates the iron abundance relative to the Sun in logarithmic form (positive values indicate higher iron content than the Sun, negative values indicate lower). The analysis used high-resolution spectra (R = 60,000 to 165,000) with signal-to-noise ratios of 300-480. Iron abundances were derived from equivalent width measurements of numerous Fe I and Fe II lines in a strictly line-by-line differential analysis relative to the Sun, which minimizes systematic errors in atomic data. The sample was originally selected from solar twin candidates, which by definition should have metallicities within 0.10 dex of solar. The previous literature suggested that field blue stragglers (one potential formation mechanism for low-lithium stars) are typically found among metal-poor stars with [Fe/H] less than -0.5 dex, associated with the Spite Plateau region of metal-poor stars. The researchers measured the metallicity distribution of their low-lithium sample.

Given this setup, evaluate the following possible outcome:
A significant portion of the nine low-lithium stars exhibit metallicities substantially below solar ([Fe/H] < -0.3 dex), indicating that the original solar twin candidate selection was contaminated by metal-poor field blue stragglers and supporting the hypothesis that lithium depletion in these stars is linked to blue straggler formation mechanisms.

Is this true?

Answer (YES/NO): NO